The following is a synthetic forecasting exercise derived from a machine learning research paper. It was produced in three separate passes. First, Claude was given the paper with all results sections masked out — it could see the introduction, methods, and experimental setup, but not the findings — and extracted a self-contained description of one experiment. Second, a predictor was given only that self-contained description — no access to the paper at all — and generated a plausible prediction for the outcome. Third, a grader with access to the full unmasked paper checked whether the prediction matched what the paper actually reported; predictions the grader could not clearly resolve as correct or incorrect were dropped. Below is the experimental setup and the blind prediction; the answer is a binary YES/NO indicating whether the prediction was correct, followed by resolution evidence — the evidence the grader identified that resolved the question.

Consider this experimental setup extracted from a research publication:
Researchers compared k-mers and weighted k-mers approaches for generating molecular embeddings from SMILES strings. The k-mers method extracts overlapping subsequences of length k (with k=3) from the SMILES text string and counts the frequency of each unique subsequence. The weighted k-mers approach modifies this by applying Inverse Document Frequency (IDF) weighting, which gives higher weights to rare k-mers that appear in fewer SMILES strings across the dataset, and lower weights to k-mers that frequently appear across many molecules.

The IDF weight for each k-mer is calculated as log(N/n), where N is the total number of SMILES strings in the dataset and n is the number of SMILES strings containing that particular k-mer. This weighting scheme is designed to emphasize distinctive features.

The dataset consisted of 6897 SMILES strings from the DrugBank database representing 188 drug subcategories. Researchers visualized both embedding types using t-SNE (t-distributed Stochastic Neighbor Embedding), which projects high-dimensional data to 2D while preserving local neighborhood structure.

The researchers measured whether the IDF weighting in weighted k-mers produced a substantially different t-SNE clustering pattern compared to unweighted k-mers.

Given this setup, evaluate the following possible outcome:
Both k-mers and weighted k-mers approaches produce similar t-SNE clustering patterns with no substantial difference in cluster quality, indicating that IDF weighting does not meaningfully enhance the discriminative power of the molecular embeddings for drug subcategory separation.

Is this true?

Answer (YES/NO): YES